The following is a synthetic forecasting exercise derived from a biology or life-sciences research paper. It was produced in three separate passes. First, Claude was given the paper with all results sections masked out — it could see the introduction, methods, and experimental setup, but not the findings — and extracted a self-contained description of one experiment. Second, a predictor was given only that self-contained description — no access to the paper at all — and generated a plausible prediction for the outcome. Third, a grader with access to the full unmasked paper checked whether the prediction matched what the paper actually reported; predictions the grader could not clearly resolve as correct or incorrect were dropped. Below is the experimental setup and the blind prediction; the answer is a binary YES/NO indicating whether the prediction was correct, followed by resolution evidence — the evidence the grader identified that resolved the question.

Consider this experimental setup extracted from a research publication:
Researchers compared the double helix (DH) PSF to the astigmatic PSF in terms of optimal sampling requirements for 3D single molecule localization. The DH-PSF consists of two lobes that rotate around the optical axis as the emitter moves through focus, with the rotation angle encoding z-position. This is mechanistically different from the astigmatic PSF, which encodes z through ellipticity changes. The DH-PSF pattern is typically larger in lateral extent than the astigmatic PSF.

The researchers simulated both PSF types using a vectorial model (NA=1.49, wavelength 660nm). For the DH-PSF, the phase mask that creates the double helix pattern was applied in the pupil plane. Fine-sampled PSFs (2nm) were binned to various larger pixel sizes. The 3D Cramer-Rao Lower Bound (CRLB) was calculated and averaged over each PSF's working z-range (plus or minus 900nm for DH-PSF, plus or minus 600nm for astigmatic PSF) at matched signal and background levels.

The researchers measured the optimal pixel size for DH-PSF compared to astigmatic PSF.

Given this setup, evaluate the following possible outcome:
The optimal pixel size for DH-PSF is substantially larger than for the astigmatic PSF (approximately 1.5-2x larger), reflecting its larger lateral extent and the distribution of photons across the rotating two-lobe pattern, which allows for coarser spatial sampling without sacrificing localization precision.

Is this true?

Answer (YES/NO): NO